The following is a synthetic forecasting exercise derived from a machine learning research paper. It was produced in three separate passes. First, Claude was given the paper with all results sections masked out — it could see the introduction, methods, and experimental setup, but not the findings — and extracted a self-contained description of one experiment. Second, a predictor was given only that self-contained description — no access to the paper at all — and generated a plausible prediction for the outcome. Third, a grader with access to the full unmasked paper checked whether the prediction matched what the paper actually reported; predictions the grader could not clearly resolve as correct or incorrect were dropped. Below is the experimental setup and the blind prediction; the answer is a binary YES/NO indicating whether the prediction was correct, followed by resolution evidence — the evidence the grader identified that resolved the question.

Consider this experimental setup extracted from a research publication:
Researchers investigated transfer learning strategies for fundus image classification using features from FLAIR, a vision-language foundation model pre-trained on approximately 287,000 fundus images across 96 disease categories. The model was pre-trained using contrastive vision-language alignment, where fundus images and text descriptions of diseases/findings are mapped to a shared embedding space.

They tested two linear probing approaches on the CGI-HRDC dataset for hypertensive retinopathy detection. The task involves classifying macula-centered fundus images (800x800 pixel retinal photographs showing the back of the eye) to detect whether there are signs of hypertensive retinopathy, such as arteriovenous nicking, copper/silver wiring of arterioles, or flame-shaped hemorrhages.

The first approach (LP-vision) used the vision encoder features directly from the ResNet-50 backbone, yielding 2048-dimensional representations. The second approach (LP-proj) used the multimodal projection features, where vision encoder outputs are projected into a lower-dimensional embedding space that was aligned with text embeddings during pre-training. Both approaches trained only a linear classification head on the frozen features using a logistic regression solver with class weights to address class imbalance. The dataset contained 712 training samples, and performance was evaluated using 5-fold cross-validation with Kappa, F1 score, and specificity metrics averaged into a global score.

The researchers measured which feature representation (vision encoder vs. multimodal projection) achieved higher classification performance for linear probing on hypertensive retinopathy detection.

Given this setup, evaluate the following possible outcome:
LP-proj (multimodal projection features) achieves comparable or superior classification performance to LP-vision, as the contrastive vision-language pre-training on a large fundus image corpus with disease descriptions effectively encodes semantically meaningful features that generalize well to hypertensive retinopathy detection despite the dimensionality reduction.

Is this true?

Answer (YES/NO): NO